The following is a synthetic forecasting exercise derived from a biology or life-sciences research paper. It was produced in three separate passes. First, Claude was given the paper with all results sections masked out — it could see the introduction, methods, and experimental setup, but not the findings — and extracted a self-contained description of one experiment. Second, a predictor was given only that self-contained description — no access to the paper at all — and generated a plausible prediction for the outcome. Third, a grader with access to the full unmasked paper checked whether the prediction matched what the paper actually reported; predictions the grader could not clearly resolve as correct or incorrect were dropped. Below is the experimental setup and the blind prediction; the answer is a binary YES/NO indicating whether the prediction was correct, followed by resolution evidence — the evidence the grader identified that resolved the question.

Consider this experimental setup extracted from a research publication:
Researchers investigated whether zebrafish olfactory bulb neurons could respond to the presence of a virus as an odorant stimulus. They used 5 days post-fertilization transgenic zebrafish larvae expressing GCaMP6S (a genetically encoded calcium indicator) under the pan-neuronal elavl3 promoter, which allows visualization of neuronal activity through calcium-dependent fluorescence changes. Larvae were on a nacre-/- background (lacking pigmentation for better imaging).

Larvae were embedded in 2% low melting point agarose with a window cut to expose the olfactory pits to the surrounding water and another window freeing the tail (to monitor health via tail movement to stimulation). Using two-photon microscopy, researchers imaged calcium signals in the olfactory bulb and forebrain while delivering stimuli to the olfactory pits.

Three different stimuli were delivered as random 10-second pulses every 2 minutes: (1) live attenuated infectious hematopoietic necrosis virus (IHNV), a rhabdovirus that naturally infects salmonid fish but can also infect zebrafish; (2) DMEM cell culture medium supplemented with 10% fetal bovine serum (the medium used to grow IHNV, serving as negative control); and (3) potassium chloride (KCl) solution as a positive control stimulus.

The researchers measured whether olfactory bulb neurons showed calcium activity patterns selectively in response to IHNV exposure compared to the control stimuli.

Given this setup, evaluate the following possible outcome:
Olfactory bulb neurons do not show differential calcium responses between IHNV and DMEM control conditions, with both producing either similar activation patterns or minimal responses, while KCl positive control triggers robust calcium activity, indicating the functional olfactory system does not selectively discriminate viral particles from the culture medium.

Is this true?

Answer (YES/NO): NO